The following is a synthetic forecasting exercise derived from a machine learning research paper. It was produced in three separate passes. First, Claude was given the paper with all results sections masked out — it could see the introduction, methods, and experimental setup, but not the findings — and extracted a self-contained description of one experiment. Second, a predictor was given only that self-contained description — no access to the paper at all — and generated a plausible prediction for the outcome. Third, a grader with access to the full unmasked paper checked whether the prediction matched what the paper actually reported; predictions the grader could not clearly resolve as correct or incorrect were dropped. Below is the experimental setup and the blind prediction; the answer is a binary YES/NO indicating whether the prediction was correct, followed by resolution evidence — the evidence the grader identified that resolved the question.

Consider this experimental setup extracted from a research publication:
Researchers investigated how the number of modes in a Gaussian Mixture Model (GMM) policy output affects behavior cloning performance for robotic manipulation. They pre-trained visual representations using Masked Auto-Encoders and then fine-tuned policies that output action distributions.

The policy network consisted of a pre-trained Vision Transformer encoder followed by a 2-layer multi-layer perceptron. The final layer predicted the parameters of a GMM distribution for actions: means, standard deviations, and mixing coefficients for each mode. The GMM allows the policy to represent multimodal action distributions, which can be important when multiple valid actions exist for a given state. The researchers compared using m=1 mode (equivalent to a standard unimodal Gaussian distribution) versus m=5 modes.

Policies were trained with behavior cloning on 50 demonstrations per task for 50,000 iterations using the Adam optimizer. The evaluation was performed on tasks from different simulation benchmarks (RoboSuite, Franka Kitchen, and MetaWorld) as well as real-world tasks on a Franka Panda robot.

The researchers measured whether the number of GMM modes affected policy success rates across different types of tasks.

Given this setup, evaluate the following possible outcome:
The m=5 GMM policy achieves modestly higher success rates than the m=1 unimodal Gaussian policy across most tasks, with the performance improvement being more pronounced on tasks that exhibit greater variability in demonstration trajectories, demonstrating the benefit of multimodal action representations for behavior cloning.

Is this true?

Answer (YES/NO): NO